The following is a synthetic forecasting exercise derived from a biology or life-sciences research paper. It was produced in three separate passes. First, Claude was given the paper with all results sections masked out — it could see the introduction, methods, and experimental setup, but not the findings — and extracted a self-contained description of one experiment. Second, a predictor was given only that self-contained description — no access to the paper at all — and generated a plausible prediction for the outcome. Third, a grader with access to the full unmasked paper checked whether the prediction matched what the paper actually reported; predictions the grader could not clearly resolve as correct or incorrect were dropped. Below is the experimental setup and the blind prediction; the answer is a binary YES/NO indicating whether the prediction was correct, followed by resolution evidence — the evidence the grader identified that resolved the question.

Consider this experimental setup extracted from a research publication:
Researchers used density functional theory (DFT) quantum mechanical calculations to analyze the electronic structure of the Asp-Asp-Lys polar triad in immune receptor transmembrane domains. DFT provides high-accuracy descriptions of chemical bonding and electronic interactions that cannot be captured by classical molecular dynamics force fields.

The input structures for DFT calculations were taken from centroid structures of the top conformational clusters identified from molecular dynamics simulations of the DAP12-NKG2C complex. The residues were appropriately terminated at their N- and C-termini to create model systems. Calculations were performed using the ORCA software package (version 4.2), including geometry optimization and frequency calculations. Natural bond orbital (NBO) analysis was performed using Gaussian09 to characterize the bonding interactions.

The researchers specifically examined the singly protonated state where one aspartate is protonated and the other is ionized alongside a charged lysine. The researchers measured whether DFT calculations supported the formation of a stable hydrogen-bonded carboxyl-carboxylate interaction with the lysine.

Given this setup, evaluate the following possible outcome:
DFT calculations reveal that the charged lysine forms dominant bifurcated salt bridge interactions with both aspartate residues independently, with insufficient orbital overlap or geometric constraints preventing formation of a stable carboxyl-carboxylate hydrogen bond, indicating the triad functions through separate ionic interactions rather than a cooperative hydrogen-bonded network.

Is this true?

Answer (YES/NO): NO